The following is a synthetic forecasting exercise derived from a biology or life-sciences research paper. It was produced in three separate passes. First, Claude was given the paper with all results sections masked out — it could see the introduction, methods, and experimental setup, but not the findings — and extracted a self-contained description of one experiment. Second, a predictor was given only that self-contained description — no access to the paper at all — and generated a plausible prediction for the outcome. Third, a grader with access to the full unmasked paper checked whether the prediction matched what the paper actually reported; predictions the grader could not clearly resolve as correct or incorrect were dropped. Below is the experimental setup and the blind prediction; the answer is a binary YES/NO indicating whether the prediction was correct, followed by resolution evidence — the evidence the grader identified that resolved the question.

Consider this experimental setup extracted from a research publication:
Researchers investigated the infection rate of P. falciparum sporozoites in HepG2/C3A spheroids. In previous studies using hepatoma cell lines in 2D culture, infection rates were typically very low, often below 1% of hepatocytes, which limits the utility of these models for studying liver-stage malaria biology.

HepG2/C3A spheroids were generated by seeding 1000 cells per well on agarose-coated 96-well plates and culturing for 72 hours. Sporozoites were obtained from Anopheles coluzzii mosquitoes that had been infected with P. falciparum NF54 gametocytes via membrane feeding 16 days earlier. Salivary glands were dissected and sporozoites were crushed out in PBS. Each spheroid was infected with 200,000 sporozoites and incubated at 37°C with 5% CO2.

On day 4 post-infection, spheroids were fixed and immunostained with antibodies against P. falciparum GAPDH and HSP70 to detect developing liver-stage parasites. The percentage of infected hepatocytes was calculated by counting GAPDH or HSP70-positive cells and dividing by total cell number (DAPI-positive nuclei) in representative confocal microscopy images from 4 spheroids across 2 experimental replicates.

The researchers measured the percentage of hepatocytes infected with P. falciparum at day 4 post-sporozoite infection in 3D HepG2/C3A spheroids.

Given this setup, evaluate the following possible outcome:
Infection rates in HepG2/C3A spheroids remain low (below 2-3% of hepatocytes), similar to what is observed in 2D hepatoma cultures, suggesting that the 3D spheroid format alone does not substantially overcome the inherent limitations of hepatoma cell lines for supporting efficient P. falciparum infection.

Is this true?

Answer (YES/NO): NO